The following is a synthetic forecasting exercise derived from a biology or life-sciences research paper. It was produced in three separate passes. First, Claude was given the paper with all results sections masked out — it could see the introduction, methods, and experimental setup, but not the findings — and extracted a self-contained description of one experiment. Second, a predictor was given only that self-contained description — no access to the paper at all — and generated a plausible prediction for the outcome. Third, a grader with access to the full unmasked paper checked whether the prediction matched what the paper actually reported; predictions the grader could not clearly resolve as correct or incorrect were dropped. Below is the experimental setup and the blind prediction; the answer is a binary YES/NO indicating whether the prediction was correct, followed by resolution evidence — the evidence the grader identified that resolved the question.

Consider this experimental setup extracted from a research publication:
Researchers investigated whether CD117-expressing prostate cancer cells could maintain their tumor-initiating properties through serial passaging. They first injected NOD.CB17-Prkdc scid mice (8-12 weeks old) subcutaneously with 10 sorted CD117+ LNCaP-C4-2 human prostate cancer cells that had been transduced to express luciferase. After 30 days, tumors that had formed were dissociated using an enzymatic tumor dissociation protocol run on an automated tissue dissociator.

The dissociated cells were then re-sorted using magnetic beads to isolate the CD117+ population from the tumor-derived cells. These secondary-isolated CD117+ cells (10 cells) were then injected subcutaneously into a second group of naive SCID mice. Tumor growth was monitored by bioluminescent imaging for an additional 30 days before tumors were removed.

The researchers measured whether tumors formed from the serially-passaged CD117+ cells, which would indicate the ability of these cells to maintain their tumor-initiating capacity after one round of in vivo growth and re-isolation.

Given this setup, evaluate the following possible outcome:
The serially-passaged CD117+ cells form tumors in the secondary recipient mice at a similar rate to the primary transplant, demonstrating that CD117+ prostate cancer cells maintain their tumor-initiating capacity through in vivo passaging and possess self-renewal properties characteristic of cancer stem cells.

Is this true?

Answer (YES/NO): NO